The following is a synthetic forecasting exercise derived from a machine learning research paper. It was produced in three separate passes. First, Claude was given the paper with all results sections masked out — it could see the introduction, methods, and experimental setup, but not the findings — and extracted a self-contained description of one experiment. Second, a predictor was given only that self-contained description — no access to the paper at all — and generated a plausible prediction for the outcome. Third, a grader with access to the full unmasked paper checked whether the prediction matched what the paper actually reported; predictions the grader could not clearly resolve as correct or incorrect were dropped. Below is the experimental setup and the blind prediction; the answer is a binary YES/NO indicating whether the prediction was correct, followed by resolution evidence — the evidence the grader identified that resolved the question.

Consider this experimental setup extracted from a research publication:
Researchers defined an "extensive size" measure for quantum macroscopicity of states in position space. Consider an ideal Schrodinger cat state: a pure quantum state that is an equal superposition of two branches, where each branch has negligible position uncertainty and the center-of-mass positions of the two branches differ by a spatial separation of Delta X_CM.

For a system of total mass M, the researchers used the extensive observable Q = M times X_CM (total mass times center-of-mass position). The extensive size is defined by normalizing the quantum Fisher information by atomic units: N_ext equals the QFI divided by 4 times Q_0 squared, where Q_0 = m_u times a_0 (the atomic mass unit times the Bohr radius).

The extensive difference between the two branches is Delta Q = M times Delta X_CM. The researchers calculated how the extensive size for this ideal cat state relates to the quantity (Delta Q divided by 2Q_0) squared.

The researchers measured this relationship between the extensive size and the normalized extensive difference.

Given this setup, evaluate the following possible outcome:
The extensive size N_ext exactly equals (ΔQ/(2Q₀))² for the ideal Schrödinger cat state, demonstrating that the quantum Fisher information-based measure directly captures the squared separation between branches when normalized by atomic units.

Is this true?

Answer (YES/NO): YES